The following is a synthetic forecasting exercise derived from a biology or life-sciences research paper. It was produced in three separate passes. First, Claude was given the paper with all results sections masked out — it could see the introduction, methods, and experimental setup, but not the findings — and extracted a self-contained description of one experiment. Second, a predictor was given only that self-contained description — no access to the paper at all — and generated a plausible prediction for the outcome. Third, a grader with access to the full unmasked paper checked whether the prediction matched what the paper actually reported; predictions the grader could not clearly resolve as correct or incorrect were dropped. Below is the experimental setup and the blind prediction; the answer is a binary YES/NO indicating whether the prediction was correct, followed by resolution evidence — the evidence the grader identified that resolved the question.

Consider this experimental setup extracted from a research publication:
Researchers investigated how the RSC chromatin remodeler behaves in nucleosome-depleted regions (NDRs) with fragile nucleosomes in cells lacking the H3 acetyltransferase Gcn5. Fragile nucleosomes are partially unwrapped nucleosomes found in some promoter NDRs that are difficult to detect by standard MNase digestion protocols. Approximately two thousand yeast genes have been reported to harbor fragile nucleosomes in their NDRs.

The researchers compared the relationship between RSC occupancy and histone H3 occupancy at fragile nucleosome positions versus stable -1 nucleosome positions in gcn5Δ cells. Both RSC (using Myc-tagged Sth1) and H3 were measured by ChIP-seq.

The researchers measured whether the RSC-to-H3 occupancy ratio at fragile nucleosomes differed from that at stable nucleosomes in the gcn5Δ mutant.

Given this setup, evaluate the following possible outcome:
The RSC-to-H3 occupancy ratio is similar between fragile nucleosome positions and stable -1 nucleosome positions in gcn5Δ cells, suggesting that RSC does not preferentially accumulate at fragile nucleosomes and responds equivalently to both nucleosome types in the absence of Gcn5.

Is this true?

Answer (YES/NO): NO